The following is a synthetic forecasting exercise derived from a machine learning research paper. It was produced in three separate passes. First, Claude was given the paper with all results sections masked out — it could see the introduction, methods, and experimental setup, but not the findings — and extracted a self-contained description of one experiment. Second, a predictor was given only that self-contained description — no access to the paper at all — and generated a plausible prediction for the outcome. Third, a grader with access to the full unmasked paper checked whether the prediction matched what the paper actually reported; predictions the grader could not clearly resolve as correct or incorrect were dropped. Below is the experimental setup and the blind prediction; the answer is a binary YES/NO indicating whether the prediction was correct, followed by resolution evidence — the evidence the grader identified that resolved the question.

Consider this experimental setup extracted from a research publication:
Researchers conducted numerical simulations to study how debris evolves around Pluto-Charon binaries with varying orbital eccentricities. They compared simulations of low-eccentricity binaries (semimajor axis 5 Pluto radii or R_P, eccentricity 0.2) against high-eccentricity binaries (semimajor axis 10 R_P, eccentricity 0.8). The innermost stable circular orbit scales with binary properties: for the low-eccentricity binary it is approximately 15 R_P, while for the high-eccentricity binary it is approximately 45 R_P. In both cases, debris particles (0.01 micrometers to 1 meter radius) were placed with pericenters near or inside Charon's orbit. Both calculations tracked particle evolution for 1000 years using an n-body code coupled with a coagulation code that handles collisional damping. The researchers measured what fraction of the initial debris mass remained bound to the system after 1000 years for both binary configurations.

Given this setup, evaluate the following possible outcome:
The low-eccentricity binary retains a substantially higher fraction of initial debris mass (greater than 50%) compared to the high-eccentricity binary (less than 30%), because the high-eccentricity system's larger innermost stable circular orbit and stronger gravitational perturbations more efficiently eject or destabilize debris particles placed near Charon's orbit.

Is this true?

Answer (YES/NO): NO